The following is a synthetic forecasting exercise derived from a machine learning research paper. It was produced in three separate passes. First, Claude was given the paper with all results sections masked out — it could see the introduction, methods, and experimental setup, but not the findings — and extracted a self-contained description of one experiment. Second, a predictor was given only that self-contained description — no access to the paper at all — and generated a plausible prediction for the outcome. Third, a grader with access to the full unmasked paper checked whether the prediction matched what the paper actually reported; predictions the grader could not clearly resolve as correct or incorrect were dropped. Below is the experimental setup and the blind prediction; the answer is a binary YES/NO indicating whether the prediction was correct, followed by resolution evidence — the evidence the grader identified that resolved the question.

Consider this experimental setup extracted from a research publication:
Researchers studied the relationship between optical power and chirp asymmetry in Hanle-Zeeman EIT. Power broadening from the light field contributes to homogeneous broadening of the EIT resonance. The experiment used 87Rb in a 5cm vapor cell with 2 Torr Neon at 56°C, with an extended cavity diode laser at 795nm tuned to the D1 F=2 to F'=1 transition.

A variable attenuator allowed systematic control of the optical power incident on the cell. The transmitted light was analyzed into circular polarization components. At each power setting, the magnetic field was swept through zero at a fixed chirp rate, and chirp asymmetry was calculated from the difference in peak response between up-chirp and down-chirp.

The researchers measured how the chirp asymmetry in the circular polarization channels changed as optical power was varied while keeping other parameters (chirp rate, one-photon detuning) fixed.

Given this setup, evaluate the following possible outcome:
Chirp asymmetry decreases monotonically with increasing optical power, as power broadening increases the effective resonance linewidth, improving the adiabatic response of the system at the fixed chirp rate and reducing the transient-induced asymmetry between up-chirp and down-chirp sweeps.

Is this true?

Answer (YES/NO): YES